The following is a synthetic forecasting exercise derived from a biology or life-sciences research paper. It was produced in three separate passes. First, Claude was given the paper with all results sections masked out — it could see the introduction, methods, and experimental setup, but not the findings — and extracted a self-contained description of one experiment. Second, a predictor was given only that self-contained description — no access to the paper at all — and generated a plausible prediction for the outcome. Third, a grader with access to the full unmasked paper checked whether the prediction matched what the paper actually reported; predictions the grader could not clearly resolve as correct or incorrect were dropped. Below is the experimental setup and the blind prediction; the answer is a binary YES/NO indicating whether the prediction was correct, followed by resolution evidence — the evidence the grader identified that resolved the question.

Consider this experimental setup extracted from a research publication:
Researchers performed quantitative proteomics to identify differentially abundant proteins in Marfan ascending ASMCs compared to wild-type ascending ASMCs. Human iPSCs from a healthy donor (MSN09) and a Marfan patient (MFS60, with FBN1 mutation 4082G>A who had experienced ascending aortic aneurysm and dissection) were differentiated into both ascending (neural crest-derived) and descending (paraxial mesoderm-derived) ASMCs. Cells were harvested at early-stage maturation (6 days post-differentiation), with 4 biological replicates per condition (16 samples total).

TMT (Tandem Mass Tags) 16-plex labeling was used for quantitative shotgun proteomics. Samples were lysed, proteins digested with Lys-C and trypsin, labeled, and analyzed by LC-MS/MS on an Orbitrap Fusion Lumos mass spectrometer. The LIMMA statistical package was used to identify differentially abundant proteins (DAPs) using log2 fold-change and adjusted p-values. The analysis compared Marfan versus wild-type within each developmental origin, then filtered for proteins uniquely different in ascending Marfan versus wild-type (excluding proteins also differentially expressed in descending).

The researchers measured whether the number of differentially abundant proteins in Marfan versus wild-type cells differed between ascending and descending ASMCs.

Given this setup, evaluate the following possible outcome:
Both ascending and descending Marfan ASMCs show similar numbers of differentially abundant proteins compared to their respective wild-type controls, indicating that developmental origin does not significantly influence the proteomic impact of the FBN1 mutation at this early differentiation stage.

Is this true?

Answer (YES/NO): NO